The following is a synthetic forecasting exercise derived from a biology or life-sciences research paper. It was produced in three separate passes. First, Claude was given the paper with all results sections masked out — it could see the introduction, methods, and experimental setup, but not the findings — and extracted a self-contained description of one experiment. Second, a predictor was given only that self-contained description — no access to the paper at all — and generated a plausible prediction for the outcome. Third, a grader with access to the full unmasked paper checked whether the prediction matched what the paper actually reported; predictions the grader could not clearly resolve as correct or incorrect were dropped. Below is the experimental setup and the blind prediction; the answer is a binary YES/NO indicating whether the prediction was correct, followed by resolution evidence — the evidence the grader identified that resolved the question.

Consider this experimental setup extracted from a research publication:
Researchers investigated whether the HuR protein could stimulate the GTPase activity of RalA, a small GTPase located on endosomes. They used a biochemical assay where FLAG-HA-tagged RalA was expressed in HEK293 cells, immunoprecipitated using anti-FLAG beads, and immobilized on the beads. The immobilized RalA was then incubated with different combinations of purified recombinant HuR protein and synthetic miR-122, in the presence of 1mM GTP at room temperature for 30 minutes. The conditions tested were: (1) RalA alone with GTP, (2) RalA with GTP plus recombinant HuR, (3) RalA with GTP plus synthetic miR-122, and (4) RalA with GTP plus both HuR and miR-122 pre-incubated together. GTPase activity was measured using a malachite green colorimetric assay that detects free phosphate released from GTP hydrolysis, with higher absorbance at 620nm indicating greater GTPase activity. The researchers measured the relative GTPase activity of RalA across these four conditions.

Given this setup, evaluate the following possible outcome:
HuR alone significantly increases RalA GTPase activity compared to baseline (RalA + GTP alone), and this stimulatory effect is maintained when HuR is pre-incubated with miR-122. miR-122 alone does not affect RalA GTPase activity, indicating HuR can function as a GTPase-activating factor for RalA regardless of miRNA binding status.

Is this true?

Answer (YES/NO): NO